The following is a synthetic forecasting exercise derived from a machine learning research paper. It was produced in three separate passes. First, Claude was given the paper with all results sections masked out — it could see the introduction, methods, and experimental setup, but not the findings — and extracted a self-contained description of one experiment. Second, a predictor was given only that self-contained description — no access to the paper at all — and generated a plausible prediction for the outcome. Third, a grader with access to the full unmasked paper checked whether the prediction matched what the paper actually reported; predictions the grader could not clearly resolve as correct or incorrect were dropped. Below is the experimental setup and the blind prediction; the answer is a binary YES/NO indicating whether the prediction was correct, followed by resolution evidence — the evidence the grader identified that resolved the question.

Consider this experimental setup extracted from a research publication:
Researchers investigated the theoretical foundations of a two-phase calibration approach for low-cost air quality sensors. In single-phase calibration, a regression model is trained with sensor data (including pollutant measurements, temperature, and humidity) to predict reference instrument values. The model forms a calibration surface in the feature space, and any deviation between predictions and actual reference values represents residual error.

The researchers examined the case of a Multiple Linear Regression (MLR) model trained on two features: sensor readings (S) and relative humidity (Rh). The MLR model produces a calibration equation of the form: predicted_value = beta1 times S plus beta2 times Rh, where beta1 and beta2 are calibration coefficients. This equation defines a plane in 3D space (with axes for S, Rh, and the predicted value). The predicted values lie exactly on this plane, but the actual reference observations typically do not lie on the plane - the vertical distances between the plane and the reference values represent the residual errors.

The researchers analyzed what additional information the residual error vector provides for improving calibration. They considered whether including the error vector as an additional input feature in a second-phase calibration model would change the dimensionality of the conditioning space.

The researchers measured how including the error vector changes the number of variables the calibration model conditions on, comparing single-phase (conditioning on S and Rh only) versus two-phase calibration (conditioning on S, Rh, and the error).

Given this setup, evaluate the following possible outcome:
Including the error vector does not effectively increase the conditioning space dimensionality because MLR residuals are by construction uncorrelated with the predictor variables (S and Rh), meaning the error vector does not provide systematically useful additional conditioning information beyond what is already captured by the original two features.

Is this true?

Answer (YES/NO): NO